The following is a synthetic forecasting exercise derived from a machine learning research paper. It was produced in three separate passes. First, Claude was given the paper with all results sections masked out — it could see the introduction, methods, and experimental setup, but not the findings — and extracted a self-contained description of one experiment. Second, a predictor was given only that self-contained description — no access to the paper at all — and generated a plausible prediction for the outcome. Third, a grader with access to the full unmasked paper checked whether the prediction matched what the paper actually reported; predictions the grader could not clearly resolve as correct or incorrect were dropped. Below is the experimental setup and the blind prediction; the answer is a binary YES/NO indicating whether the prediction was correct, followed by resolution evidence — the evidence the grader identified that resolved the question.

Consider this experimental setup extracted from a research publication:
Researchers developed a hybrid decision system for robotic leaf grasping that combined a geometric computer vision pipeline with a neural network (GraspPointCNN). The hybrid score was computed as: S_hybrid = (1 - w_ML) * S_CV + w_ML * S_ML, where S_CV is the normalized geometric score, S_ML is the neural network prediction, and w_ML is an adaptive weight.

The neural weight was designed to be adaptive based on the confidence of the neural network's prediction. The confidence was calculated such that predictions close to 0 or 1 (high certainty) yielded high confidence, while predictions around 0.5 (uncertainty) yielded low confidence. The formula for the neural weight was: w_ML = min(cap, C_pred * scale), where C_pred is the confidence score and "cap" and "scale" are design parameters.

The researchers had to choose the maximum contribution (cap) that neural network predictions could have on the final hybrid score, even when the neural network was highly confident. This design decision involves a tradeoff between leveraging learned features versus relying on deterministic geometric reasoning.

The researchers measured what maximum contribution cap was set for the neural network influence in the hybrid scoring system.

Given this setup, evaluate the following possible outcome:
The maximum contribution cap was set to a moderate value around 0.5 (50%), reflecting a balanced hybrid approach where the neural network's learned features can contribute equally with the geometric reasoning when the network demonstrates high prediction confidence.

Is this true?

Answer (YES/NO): NO